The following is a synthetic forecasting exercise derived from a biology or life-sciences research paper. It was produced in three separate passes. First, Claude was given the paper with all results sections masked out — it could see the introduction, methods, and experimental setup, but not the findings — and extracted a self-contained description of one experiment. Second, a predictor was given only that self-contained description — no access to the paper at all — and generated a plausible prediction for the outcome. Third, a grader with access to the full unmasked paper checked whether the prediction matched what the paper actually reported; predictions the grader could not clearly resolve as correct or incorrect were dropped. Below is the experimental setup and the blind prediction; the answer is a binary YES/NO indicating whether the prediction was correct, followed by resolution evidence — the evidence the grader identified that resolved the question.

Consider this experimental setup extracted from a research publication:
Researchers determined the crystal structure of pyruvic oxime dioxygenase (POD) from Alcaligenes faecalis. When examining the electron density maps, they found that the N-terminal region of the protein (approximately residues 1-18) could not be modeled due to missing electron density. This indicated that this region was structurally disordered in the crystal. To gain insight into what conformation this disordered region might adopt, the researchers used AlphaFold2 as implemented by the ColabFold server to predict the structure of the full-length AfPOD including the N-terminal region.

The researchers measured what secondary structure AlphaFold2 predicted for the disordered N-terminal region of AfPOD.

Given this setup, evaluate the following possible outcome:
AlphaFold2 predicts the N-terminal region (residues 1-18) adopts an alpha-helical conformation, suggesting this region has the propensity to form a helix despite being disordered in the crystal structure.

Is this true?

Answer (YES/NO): YES